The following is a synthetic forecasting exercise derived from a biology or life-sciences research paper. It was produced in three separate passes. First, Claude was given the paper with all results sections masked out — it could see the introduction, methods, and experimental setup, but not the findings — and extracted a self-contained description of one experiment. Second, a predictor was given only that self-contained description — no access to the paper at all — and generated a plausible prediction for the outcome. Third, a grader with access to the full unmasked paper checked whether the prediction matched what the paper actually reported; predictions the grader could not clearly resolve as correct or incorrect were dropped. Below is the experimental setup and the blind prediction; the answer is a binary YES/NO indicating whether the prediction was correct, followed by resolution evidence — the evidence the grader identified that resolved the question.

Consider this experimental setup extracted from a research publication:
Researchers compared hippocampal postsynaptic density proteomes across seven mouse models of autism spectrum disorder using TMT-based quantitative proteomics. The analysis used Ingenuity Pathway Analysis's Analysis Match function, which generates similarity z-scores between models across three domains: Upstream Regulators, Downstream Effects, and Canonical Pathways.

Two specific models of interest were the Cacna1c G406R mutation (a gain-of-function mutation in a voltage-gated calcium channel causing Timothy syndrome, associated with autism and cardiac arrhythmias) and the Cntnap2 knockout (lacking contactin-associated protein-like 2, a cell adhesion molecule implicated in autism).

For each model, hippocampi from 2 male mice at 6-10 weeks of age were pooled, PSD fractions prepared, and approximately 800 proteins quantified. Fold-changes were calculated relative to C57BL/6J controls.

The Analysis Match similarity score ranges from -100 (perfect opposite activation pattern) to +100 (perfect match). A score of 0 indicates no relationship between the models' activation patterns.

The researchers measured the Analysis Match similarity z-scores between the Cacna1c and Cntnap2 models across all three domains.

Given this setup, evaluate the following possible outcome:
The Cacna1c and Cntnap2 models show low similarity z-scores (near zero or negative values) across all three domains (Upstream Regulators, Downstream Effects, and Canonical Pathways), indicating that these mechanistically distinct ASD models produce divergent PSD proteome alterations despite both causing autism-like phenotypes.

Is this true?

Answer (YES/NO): NO